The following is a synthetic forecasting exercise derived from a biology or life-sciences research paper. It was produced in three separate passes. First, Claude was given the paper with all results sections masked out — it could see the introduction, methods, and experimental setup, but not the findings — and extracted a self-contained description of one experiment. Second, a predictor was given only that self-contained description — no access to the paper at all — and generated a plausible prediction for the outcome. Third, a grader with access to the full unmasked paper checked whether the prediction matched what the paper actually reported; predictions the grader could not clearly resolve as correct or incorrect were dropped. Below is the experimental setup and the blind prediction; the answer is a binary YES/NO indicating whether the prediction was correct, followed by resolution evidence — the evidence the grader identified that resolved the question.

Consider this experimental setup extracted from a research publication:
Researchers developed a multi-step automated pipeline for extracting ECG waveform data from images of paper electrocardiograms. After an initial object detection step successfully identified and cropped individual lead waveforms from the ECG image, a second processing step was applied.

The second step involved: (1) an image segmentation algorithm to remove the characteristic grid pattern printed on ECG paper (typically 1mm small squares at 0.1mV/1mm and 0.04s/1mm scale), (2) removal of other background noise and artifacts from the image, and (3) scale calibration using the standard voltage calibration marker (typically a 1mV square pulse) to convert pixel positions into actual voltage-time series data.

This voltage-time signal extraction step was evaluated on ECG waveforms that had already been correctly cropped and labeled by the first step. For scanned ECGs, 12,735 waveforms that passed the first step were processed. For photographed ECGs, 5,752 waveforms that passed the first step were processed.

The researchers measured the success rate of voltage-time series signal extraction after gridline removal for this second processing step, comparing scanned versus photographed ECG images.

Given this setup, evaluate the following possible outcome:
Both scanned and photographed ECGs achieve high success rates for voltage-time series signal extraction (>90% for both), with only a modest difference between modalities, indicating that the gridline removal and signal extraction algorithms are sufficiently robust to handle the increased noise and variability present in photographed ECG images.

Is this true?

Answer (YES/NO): NO